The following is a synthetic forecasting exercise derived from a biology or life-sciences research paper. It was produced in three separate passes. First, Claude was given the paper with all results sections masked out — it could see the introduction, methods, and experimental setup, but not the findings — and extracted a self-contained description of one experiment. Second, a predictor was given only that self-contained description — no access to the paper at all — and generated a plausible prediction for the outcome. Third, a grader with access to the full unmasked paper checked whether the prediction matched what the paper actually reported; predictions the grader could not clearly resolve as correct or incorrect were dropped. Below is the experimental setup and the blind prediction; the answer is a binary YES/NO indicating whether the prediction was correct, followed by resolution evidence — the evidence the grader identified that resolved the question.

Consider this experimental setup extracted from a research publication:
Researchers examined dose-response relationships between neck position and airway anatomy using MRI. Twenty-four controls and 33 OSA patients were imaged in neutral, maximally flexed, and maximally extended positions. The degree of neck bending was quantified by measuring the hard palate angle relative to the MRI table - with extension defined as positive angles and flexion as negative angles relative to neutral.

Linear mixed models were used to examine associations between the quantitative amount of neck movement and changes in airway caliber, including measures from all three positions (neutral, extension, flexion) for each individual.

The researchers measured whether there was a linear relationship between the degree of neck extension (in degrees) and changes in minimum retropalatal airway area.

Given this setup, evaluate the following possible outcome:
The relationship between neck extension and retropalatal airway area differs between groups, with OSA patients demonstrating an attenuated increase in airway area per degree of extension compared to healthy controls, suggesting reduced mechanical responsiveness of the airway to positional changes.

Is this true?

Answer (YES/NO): YES